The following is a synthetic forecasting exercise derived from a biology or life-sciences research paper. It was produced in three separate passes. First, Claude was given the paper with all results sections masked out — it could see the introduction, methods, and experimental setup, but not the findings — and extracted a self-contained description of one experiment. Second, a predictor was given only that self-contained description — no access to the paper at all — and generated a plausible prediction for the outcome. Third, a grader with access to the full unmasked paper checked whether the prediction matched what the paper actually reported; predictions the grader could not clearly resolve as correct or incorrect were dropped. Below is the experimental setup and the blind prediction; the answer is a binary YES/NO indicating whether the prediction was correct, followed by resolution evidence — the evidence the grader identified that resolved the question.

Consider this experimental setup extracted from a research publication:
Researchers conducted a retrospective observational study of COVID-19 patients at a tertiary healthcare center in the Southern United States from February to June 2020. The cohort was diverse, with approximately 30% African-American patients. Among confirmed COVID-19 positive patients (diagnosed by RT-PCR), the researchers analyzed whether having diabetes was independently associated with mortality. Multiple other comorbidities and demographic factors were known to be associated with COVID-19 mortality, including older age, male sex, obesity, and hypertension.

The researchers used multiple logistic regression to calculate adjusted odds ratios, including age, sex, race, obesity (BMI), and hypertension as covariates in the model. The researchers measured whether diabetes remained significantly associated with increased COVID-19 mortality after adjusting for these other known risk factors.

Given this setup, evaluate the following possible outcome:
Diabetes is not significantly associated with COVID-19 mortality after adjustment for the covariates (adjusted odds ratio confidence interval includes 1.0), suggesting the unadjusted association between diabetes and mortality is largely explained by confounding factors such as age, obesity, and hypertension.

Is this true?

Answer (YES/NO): NO